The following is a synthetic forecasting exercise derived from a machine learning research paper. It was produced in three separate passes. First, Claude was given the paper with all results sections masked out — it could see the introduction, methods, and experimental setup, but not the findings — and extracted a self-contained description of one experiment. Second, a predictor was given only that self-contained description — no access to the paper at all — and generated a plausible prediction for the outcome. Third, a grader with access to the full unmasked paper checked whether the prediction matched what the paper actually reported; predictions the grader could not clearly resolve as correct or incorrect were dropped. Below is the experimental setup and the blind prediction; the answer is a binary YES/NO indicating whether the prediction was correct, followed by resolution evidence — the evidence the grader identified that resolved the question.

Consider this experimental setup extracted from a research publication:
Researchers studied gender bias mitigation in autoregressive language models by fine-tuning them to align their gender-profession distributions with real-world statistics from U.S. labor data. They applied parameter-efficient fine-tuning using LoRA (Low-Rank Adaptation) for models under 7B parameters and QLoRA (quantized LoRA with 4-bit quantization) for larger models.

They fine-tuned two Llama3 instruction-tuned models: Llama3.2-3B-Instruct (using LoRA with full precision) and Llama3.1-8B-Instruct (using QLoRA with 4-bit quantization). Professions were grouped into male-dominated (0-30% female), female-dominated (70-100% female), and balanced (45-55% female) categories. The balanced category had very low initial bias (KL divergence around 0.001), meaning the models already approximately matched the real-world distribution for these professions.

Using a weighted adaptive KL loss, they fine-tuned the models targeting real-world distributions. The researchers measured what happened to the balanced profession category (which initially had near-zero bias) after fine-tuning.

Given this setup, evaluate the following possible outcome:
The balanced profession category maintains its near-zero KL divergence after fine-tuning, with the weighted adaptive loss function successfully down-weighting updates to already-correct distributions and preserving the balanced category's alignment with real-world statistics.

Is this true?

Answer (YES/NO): NO